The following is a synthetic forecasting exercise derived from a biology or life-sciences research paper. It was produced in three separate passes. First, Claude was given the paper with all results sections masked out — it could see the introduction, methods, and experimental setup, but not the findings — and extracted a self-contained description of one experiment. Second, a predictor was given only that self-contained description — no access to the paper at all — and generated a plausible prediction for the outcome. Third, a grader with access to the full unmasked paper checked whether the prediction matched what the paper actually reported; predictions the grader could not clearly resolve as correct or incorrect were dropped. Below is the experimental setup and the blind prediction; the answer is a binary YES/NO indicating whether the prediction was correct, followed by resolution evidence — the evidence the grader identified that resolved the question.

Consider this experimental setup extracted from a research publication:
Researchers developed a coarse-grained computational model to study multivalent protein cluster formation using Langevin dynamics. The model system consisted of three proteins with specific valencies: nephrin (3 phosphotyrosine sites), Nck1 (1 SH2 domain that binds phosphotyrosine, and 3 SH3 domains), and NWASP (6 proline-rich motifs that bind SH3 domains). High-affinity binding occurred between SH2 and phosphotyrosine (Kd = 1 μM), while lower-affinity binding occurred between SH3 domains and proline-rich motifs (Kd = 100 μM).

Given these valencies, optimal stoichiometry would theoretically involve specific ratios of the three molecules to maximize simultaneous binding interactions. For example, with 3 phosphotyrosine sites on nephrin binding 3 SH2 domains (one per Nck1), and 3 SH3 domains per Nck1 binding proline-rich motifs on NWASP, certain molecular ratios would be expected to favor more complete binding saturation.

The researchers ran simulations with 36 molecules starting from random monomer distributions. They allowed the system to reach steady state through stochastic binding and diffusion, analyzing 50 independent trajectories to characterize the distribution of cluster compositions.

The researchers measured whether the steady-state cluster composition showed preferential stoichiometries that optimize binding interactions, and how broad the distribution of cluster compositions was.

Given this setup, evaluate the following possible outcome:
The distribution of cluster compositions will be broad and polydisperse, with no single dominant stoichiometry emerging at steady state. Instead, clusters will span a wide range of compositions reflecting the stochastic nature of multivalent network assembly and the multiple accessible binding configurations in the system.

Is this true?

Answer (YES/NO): NO